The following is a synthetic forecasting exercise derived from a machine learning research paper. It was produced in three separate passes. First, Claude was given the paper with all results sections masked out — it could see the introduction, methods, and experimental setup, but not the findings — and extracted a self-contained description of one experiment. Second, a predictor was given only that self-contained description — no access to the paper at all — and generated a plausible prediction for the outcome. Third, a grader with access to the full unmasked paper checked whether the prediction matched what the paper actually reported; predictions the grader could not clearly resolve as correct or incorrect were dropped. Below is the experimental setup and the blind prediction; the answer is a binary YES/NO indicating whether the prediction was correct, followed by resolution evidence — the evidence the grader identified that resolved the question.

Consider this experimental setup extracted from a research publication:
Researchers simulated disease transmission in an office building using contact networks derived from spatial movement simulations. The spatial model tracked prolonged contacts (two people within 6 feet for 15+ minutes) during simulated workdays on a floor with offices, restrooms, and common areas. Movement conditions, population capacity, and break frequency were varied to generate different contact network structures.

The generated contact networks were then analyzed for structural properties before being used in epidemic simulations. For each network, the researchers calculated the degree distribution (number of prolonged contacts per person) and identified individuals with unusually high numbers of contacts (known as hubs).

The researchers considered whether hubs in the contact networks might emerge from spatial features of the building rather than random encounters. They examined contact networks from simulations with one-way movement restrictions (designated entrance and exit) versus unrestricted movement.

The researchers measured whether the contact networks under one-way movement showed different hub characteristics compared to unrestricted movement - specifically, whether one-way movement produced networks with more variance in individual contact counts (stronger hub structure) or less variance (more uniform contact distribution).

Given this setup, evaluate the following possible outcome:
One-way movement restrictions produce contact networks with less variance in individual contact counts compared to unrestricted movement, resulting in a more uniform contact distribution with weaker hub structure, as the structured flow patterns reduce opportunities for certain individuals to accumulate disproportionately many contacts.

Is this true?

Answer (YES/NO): NO